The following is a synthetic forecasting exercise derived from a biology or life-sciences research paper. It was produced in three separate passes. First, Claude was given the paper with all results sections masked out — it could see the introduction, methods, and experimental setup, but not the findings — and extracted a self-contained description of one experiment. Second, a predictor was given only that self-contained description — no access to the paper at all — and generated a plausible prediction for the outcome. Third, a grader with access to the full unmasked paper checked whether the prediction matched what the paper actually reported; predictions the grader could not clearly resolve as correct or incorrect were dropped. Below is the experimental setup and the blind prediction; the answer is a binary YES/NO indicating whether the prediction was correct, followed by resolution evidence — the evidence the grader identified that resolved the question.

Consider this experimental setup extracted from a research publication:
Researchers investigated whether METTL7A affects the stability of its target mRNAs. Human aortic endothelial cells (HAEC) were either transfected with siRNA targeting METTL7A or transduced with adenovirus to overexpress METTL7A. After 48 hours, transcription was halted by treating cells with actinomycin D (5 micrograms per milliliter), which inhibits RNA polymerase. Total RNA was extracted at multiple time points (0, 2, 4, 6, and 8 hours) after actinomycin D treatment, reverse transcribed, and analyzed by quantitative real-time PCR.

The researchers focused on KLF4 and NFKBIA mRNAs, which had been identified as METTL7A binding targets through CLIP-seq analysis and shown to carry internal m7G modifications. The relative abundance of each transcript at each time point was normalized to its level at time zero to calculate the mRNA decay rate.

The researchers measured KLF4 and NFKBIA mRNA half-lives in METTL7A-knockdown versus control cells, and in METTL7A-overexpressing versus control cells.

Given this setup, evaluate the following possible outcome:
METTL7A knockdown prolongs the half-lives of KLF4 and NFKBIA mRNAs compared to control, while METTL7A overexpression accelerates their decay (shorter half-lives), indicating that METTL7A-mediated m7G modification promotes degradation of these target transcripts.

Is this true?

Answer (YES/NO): NO